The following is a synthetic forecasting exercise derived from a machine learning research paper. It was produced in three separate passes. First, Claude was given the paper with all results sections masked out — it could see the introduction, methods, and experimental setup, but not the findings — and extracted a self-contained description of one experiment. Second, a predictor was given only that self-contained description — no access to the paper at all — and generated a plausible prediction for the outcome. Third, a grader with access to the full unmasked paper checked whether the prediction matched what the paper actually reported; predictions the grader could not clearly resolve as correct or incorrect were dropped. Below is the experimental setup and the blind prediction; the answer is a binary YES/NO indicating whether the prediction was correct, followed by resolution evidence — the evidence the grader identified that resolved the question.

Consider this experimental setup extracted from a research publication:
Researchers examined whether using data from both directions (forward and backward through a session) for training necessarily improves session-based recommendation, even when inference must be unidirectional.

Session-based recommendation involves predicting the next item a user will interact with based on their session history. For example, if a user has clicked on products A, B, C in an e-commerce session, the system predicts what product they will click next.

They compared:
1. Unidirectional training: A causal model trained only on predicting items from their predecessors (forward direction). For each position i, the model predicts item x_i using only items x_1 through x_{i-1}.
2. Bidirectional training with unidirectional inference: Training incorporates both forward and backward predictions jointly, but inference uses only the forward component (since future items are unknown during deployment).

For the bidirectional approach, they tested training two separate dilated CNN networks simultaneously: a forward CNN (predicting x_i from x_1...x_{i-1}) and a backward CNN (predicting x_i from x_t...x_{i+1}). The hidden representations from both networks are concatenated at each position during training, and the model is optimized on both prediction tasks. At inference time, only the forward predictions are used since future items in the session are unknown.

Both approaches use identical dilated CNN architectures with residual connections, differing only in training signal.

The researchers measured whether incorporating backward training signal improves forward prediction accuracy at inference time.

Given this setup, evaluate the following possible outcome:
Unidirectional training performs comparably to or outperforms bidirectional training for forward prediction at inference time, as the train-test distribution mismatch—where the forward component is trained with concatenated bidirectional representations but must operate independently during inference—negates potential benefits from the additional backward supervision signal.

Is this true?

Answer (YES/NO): YES